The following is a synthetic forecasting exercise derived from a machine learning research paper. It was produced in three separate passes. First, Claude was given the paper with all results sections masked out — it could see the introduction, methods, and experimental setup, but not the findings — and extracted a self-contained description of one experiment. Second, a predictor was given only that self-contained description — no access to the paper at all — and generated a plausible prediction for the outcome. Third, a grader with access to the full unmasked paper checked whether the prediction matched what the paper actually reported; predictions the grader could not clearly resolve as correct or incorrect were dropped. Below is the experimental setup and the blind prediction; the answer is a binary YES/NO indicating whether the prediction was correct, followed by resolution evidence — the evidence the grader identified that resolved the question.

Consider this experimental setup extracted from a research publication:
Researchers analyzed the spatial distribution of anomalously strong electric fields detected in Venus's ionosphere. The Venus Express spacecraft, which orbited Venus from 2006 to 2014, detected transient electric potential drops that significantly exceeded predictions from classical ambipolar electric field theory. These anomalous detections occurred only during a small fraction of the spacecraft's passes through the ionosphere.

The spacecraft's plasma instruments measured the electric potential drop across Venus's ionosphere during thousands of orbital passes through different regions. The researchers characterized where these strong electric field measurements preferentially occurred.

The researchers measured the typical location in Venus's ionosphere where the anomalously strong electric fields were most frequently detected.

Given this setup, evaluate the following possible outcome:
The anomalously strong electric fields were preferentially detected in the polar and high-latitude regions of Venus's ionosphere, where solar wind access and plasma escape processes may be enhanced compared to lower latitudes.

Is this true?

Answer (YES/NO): NO